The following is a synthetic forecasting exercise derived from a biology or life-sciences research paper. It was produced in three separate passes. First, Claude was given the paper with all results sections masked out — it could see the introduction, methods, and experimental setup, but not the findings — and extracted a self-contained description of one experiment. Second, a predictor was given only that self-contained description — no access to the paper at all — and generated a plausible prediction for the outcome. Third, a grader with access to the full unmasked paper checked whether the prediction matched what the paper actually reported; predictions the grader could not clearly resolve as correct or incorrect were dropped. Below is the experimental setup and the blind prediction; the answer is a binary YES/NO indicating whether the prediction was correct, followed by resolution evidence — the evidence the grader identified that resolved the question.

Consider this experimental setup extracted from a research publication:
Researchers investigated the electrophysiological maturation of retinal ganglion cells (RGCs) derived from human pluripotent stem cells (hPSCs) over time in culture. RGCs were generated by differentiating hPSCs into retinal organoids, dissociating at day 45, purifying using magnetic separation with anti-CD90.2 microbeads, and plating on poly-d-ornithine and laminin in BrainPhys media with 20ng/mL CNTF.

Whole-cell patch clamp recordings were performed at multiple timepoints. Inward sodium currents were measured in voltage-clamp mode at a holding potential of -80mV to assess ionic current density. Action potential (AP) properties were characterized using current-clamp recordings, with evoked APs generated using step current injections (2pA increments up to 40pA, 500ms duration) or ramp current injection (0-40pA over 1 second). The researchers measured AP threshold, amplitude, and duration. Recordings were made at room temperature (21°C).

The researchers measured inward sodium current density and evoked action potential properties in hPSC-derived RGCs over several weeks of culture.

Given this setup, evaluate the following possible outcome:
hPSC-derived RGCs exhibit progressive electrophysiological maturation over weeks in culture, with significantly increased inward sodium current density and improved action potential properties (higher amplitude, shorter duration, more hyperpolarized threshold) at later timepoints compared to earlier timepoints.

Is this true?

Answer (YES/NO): NO